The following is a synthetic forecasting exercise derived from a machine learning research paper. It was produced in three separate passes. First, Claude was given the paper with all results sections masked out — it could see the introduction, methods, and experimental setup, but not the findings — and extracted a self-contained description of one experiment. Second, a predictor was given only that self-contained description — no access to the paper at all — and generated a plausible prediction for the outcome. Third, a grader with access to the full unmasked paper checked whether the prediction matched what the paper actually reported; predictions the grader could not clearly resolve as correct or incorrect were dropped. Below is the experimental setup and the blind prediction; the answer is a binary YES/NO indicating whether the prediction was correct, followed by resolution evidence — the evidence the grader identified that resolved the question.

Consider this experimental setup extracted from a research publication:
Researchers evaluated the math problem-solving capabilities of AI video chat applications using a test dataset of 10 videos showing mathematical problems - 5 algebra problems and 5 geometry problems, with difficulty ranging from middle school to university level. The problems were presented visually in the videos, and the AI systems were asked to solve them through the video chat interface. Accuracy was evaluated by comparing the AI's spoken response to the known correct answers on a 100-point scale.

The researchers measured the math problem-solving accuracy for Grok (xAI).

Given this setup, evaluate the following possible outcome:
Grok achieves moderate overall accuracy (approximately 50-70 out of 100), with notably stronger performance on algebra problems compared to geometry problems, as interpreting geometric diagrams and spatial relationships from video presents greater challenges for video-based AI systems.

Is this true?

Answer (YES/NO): NO